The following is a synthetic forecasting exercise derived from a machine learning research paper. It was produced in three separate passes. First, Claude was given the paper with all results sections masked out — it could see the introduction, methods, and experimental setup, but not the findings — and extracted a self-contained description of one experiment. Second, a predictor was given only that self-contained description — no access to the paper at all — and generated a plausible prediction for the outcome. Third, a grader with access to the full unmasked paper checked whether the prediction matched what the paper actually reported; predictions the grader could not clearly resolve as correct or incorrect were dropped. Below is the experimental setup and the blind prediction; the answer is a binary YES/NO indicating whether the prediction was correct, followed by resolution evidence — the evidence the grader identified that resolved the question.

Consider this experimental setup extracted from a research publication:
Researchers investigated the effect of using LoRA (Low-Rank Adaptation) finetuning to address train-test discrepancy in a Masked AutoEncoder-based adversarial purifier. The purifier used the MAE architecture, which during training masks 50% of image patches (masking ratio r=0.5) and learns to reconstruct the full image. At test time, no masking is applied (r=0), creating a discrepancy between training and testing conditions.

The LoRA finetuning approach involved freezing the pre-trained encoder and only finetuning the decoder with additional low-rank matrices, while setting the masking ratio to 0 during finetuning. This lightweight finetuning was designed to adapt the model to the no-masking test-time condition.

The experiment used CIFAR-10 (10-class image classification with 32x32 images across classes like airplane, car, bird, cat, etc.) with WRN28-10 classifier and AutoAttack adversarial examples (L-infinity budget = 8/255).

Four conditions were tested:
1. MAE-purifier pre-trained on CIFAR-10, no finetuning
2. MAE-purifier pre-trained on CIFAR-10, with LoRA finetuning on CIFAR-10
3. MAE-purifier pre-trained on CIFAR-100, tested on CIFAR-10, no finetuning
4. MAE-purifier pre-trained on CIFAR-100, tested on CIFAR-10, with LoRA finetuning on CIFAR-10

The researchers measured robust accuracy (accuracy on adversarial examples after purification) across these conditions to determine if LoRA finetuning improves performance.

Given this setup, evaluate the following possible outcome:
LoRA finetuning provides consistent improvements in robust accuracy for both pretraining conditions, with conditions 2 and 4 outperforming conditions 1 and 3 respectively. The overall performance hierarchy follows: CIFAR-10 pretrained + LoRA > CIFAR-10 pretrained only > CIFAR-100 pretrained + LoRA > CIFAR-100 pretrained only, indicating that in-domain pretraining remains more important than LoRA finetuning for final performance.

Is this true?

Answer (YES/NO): YES